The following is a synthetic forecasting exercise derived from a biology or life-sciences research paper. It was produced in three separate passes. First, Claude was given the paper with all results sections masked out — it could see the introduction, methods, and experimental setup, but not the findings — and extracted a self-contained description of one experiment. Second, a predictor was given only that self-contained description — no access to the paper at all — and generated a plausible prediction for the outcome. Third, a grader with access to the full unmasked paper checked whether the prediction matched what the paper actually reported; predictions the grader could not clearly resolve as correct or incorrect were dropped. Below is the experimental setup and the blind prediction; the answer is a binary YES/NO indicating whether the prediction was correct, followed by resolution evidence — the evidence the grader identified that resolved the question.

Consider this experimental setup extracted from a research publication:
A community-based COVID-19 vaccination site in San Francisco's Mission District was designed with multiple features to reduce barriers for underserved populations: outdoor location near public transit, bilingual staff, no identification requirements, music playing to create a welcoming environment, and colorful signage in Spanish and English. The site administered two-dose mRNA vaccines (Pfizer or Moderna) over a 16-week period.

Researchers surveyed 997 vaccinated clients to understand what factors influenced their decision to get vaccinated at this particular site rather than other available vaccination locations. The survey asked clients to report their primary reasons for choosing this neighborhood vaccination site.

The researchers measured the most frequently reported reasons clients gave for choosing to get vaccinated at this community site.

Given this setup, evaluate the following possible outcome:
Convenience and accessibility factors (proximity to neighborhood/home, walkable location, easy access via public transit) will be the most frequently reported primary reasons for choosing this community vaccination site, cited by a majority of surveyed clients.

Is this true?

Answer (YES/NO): NO